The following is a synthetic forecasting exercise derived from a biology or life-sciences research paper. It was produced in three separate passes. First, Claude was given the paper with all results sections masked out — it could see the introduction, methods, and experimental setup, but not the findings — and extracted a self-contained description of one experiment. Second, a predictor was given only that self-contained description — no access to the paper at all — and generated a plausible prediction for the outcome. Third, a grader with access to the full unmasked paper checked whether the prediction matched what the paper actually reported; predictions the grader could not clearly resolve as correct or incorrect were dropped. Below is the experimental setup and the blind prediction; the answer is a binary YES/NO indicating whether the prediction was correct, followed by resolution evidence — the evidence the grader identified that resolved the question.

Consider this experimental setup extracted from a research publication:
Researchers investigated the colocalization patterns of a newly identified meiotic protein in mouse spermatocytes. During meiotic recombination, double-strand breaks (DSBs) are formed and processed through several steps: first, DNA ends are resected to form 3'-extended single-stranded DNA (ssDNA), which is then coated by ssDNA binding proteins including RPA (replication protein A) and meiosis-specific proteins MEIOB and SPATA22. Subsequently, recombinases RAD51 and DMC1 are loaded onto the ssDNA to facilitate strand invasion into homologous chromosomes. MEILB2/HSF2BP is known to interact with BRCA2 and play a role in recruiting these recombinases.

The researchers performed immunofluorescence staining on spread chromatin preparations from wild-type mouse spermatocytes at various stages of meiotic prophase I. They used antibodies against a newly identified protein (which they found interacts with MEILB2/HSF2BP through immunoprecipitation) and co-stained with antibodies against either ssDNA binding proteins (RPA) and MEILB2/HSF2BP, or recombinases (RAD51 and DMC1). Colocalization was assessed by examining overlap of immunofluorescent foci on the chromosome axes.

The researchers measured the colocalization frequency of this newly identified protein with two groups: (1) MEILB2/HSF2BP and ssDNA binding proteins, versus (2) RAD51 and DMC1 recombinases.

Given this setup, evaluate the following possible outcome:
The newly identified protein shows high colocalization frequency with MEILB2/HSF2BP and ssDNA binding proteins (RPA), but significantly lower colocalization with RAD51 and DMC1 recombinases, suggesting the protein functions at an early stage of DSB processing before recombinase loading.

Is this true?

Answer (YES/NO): YES